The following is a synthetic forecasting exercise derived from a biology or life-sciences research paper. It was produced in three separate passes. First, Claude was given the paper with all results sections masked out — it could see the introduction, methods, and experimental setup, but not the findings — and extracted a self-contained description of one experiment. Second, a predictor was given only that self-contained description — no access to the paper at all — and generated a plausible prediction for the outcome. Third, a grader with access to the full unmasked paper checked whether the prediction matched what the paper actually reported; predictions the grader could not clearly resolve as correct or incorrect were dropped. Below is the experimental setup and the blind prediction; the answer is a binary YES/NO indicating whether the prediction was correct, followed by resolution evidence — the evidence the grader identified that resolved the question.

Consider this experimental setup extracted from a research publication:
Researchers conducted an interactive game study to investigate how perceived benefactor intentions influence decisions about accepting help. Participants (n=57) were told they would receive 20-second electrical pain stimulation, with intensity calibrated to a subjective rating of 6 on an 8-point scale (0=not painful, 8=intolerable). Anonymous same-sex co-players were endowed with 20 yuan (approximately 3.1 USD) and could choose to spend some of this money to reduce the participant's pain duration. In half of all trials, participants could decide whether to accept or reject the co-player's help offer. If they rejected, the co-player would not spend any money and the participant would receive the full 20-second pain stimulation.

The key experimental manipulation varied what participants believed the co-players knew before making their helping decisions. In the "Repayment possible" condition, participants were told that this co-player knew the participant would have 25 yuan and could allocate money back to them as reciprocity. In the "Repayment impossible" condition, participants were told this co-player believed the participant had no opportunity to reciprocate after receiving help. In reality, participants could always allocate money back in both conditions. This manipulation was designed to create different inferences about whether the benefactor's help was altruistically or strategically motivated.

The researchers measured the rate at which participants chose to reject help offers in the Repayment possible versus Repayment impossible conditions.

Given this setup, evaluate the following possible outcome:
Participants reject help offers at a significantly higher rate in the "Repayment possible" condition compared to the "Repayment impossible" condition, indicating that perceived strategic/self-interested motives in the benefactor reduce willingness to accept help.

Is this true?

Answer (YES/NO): YES